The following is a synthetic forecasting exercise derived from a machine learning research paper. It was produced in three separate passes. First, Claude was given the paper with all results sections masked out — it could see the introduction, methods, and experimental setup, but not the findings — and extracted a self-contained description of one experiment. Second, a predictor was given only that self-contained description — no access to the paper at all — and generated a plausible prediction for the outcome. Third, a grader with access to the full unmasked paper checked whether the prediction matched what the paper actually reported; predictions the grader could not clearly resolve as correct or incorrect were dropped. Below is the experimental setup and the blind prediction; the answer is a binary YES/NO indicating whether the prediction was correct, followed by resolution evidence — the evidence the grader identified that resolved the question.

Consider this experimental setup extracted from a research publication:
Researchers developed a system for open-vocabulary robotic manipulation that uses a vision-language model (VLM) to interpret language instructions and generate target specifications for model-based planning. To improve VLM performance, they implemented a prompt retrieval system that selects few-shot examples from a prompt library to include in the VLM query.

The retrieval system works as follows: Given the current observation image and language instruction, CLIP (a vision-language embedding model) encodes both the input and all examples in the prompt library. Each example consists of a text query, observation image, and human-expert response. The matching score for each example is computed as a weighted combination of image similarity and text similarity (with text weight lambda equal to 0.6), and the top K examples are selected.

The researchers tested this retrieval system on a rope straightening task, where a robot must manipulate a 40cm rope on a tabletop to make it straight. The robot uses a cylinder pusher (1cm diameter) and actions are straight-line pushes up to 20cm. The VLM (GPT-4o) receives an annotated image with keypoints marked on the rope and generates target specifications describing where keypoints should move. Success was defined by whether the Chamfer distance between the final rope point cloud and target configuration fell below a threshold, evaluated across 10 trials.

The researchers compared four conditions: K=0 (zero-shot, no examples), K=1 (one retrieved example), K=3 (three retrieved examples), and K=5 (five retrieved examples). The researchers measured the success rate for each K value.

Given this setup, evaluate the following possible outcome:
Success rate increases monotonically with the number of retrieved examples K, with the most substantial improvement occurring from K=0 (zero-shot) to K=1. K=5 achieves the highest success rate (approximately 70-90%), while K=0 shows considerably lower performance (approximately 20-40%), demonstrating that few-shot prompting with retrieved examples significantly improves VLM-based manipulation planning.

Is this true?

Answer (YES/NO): NO